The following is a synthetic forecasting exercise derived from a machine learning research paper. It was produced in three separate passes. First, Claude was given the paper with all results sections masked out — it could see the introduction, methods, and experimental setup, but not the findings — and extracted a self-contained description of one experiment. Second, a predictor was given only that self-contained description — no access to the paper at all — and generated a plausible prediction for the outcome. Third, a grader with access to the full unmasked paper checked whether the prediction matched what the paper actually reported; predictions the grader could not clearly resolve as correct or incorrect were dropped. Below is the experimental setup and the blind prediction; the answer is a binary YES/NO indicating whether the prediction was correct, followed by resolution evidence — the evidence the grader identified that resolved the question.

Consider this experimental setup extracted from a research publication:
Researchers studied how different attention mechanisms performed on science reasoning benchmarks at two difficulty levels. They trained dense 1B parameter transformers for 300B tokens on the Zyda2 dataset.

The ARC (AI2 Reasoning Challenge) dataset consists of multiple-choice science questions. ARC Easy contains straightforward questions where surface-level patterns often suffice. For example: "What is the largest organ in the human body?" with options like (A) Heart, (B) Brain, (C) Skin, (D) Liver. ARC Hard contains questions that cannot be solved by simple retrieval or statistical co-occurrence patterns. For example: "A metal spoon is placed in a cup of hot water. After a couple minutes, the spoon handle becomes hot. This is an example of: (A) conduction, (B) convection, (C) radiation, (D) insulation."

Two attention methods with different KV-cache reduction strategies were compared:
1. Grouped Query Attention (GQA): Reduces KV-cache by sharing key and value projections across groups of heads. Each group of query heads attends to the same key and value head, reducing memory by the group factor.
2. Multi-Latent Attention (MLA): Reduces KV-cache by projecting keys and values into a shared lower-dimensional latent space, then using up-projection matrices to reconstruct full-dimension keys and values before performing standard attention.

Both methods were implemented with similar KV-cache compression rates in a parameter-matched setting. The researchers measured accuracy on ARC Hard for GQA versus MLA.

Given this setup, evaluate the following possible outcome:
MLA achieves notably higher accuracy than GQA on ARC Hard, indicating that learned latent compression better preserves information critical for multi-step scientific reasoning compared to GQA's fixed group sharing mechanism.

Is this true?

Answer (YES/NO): NO